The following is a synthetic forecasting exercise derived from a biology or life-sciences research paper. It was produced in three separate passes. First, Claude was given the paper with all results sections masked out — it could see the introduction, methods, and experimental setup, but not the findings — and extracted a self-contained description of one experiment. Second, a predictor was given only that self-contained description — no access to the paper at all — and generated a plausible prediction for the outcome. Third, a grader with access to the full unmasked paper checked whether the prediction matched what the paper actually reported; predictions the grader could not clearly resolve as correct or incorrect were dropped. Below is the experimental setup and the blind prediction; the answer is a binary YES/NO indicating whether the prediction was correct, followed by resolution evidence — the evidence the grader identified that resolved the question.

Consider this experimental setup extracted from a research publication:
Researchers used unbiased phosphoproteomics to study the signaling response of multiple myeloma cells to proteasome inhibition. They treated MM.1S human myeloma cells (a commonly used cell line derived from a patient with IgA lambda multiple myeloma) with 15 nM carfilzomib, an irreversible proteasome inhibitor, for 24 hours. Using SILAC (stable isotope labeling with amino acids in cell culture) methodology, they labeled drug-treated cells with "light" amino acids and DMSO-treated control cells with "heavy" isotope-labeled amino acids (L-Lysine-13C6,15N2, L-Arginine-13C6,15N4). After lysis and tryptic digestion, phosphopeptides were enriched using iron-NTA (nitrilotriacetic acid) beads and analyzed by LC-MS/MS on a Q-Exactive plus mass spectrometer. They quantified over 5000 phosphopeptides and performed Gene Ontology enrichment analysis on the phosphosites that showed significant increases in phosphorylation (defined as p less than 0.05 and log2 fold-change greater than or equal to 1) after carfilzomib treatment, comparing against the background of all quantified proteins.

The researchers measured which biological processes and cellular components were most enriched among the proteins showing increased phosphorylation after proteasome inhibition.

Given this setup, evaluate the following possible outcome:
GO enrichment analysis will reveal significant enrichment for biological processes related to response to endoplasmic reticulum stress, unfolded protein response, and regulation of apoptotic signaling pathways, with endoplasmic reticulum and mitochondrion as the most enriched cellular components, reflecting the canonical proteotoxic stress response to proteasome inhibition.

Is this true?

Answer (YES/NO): NO